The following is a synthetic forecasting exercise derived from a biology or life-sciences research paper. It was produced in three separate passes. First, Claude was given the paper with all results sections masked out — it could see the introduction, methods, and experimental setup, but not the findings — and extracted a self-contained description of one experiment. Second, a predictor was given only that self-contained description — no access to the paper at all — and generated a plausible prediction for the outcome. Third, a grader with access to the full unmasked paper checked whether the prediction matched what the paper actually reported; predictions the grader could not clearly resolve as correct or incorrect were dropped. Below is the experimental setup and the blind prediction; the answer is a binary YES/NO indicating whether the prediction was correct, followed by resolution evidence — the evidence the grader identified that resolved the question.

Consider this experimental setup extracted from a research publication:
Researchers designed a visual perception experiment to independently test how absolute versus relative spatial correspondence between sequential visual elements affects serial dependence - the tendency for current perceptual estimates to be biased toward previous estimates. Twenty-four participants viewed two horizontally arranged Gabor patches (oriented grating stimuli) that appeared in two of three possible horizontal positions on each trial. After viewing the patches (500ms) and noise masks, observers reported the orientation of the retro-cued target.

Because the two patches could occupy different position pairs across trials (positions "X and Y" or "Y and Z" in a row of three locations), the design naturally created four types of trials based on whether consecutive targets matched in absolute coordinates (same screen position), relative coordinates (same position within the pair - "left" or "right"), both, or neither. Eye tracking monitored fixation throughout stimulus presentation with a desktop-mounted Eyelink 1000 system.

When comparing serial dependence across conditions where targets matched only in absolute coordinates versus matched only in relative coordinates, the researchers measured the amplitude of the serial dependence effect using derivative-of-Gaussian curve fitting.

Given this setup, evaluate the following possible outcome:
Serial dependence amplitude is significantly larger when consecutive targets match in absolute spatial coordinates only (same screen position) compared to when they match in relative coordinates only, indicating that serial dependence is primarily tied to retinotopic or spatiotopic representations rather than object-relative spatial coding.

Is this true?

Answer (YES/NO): NO